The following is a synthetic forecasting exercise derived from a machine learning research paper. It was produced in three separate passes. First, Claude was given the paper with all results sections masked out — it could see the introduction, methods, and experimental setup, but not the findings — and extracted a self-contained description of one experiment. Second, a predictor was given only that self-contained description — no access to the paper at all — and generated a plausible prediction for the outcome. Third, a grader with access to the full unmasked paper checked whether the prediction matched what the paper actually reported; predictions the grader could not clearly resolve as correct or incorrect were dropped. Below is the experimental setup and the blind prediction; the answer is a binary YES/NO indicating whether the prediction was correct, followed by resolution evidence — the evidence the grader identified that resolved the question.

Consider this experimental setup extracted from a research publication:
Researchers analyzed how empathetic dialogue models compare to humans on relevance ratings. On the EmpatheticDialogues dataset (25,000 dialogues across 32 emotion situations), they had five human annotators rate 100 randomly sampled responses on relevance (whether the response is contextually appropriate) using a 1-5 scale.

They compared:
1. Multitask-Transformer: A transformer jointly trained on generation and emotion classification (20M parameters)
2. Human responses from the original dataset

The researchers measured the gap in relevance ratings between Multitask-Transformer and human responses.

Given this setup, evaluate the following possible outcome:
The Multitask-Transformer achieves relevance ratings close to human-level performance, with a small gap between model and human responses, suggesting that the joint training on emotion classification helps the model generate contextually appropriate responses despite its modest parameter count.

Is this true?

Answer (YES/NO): NO